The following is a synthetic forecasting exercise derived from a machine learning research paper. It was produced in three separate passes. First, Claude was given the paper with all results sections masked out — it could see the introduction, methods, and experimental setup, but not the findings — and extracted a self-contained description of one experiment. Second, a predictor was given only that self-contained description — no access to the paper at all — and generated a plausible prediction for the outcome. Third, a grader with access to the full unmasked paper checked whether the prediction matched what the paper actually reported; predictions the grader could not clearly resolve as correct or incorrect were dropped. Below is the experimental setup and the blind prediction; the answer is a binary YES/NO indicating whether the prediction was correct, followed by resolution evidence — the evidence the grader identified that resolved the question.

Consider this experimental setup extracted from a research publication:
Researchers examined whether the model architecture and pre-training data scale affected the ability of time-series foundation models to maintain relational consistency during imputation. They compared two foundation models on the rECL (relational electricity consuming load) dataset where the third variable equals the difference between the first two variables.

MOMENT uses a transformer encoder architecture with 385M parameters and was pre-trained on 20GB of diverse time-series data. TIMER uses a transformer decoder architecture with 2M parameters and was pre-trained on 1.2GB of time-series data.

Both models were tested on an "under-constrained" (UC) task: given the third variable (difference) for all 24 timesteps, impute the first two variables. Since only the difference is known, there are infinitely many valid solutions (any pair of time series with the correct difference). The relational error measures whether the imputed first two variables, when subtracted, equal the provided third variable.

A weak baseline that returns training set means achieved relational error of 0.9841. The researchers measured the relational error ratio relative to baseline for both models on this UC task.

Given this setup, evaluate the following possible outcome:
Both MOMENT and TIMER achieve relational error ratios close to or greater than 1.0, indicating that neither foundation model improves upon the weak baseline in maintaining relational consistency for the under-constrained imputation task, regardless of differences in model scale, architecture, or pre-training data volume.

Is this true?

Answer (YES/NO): NO